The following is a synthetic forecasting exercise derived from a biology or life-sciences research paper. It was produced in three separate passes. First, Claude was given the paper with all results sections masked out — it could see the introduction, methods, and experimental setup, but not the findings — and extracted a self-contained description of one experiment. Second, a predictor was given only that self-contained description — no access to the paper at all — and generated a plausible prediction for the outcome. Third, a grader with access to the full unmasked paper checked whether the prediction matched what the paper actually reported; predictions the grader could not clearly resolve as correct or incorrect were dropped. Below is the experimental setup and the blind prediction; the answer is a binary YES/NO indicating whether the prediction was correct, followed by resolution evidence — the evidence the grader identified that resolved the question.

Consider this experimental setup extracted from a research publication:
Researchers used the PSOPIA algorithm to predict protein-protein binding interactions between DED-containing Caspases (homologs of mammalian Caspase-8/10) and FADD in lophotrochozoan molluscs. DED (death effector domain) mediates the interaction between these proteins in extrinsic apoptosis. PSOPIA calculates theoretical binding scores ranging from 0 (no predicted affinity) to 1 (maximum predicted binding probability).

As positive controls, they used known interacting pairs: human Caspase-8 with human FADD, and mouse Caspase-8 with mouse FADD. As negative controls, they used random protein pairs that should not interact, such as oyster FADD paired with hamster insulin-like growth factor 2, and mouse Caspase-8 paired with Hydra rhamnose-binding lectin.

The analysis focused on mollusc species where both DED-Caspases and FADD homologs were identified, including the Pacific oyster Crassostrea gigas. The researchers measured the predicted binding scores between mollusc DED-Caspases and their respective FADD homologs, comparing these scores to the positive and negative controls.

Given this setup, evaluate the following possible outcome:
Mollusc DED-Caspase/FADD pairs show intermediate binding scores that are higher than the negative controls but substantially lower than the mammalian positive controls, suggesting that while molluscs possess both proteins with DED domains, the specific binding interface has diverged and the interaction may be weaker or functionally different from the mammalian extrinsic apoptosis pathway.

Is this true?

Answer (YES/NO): NO